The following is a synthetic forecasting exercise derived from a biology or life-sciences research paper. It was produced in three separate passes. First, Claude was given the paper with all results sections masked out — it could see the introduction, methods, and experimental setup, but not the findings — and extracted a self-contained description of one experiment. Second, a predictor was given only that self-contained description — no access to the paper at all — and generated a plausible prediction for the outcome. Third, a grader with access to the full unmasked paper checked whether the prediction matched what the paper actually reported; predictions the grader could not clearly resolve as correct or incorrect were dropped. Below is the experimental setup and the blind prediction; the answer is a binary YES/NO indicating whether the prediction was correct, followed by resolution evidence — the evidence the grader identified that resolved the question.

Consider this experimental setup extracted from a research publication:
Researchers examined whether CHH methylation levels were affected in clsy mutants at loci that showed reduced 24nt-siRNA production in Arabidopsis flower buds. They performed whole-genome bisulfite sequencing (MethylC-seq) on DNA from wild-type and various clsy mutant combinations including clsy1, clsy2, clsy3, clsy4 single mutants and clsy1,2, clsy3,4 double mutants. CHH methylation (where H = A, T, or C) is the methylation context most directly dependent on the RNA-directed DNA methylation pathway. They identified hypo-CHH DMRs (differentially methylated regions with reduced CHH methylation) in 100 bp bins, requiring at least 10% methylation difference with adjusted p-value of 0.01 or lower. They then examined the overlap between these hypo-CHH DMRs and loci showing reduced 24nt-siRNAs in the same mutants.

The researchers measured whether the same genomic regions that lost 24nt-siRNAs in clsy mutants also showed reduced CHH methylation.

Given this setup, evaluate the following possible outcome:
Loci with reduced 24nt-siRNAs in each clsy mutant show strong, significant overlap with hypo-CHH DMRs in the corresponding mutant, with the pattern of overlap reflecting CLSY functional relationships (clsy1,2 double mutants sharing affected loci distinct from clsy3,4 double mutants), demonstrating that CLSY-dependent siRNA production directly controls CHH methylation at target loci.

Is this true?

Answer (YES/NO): YES